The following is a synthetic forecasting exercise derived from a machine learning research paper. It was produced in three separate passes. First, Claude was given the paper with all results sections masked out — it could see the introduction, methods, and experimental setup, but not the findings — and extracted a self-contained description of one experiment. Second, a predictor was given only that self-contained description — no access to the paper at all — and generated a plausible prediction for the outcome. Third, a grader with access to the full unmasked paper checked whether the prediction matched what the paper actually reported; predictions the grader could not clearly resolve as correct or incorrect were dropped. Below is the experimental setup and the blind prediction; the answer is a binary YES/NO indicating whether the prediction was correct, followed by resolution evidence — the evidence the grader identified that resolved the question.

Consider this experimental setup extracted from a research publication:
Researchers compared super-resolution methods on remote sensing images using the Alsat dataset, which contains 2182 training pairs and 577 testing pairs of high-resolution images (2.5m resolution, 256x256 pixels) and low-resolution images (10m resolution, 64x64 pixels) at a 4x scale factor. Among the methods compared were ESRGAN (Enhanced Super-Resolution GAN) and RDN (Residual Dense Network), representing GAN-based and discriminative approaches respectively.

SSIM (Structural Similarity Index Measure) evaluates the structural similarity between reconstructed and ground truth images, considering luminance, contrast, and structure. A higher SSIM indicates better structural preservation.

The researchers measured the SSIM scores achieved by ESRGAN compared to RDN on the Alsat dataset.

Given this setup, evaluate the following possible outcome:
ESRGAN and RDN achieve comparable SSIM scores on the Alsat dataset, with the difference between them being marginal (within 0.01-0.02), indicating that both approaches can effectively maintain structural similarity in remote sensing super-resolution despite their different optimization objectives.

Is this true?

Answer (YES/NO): YES